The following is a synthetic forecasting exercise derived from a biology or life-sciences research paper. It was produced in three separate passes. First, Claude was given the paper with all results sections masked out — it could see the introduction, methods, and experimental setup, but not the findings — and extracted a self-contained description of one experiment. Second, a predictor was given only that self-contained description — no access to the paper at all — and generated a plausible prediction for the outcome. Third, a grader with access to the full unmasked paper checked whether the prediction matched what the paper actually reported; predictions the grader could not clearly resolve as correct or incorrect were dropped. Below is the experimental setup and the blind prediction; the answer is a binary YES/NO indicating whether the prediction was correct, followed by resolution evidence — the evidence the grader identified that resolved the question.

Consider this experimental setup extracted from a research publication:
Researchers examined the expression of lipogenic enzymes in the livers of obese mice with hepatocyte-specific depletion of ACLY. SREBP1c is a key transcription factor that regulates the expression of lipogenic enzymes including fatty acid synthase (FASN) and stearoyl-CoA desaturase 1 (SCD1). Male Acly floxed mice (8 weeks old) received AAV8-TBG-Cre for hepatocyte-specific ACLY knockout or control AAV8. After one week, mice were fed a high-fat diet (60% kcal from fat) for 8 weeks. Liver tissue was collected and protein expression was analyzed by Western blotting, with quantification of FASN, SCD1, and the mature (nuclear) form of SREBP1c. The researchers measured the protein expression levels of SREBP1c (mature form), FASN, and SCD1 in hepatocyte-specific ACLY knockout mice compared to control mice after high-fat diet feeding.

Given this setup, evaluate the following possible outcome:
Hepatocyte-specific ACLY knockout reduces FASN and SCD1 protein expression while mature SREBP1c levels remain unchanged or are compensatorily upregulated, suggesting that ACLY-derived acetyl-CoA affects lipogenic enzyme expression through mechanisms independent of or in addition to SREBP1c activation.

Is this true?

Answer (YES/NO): NO